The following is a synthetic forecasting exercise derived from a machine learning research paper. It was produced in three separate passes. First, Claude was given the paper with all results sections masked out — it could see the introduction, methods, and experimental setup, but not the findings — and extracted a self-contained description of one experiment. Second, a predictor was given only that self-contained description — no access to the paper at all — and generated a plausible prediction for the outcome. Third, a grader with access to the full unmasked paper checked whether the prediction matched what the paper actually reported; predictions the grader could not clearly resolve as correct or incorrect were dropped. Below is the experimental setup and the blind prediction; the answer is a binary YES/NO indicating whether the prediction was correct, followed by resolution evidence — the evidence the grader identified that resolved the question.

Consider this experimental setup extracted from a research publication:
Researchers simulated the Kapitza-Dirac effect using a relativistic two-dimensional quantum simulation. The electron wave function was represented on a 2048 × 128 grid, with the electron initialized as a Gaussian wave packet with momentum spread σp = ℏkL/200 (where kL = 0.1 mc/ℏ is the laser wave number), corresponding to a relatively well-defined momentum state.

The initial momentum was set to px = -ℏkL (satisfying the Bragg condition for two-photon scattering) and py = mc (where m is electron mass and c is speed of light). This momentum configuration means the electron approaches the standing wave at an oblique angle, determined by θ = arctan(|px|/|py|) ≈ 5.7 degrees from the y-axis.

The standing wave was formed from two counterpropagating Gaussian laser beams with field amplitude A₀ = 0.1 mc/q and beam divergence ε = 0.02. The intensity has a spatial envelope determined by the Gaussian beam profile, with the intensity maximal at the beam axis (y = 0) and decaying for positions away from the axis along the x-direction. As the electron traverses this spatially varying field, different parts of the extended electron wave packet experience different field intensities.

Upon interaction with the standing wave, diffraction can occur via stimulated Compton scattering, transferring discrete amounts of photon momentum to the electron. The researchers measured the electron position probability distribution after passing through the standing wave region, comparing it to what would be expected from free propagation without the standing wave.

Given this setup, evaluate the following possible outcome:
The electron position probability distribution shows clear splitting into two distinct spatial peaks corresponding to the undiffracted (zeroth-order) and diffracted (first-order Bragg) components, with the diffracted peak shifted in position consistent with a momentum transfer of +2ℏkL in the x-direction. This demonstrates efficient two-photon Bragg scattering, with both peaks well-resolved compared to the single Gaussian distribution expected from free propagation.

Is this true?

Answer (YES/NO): YES